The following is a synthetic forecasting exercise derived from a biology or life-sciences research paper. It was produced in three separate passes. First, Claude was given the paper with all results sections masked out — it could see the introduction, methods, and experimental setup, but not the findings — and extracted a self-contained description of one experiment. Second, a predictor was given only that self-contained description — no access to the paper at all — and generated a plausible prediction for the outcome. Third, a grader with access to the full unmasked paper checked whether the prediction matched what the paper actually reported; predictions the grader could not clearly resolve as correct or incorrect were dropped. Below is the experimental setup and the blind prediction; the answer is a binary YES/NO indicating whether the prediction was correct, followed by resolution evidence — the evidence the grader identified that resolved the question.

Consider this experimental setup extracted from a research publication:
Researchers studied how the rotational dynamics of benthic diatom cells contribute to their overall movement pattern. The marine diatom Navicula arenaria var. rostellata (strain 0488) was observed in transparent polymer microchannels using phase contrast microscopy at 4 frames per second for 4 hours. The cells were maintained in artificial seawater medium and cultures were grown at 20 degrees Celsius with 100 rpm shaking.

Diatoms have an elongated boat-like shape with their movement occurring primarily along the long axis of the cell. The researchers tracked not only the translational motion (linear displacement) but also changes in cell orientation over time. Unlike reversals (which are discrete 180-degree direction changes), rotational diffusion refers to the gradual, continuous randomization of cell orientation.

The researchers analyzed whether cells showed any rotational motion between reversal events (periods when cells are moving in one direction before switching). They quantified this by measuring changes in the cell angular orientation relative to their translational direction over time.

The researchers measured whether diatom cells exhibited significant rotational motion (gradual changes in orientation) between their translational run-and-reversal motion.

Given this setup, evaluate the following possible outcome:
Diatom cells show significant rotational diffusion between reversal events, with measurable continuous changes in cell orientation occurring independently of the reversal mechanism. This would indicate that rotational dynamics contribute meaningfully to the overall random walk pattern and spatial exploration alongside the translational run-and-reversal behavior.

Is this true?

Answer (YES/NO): YES